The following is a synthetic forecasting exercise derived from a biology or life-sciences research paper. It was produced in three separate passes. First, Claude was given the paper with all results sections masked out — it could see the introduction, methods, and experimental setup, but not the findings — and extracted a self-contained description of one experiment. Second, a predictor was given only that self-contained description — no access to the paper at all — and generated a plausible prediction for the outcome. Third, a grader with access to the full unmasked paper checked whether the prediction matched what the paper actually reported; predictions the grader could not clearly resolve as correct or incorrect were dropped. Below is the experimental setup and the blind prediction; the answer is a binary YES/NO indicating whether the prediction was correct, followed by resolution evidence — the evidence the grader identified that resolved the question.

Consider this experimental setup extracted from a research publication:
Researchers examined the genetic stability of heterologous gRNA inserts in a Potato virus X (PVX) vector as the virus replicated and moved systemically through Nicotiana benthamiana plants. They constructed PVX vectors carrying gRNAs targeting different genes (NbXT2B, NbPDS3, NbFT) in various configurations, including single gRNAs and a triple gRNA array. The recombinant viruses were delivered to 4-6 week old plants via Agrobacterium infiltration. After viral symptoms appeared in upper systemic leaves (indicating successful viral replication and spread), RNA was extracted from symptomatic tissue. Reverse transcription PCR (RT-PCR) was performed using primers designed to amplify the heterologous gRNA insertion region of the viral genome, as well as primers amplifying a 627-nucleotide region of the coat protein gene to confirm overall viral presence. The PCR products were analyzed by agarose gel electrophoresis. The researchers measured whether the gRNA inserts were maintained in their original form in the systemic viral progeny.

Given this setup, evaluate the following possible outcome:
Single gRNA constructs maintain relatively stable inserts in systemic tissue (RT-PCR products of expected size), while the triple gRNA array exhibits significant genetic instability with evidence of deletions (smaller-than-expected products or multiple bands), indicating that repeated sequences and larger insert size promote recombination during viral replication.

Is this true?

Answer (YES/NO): NO